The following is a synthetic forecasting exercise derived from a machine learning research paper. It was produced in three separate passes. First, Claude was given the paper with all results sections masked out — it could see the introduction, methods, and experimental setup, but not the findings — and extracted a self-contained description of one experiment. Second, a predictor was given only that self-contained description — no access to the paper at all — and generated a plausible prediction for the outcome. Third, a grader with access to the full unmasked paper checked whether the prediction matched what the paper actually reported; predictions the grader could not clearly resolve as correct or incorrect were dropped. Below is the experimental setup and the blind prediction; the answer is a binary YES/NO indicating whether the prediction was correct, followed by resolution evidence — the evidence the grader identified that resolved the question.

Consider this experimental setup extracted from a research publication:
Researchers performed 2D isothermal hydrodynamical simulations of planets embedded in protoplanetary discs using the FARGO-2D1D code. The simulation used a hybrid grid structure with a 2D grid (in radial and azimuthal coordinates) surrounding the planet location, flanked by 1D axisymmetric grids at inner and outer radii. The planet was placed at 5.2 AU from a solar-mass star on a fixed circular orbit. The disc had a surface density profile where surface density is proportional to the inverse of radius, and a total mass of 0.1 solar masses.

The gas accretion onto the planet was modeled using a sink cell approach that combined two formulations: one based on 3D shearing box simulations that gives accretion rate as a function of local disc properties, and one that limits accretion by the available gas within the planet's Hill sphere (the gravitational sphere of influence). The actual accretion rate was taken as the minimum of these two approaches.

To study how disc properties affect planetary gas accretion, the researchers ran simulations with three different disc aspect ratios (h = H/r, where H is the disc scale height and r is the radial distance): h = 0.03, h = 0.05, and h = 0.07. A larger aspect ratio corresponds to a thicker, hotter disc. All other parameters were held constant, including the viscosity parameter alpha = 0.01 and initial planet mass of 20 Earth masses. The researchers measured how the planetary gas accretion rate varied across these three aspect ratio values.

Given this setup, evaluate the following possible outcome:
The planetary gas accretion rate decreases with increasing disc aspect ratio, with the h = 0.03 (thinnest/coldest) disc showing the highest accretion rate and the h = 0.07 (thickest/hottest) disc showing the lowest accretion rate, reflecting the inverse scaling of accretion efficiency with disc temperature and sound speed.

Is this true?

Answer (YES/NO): NO